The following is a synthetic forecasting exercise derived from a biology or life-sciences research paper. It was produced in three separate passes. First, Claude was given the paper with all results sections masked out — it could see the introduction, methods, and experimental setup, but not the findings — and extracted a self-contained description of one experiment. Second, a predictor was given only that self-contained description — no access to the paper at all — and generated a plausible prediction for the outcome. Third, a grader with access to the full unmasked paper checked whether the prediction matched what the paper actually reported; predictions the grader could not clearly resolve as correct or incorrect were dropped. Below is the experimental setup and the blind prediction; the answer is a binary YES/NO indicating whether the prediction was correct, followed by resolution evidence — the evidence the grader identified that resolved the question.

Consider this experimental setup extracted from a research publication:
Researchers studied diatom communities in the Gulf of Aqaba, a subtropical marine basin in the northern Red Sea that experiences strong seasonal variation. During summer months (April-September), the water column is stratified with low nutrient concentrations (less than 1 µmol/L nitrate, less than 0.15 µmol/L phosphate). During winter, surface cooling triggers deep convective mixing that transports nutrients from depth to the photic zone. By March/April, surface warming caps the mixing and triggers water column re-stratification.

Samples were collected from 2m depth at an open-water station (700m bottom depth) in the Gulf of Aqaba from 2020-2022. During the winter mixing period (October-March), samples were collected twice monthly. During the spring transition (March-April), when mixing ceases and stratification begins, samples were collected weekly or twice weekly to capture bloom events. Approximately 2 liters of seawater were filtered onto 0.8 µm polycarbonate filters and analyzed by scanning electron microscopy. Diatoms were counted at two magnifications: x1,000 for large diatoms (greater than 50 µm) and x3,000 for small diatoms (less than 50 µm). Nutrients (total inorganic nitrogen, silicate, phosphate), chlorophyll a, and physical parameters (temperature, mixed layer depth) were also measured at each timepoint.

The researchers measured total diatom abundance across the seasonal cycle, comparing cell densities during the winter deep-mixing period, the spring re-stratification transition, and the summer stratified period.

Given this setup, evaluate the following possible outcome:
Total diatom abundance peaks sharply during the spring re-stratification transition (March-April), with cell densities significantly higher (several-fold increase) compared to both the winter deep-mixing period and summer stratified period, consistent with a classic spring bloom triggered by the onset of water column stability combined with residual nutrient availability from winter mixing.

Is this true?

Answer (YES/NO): YES